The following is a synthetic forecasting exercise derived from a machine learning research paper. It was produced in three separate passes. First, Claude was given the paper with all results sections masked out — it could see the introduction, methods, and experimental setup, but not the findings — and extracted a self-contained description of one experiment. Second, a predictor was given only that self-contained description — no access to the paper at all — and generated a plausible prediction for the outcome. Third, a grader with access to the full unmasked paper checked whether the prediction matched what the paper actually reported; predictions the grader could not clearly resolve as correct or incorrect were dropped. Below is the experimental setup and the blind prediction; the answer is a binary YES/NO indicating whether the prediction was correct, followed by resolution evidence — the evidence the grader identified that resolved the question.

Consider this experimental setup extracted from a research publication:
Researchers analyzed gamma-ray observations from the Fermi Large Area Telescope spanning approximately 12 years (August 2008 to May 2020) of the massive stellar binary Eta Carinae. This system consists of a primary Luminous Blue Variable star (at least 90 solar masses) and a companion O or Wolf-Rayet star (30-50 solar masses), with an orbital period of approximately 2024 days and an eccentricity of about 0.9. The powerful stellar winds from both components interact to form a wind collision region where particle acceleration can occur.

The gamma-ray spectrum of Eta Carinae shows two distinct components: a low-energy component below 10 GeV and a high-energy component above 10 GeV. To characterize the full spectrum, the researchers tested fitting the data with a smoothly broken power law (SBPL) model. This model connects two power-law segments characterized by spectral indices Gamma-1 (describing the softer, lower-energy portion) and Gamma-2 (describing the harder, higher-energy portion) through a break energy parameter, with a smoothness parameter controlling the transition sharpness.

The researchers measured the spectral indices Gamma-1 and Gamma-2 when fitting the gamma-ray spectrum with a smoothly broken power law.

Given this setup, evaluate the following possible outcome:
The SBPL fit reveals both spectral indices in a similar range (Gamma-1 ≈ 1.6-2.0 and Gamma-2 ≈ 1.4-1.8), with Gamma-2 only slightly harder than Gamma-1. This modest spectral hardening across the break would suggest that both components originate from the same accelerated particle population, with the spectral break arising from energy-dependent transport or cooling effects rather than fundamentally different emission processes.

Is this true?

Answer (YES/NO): NO